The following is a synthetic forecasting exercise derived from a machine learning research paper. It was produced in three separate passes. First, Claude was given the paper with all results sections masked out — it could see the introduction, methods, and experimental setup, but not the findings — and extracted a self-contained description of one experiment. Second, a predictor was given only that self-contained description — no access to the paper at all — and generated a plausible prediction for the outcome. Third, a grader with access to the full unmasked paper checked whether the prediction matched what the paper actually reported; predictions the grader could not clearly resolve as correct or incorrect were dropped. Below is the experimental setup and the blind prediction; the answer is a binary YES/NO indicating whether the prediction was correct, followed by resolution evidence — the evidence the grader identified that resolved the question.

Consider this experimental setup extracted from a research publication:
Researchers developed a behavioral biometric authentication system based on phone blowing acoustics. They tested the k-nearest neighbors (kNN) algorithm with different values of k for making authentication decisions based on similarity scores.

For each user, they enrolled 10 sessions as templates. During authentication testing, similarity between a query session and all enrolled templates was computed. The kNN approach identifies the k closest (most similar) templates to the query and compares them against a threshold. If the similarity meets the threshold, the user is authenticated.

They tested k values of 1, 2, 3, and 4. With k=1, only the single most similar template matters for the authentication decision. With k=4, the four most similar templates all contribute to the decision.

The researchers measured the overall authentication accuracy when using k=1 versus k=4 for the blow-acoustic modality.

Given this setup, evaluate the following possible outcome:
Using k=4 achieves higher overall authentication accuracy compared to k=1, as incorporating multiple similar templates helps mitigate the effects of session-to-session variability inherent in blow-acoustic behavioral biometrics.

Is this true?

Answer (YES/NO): NO